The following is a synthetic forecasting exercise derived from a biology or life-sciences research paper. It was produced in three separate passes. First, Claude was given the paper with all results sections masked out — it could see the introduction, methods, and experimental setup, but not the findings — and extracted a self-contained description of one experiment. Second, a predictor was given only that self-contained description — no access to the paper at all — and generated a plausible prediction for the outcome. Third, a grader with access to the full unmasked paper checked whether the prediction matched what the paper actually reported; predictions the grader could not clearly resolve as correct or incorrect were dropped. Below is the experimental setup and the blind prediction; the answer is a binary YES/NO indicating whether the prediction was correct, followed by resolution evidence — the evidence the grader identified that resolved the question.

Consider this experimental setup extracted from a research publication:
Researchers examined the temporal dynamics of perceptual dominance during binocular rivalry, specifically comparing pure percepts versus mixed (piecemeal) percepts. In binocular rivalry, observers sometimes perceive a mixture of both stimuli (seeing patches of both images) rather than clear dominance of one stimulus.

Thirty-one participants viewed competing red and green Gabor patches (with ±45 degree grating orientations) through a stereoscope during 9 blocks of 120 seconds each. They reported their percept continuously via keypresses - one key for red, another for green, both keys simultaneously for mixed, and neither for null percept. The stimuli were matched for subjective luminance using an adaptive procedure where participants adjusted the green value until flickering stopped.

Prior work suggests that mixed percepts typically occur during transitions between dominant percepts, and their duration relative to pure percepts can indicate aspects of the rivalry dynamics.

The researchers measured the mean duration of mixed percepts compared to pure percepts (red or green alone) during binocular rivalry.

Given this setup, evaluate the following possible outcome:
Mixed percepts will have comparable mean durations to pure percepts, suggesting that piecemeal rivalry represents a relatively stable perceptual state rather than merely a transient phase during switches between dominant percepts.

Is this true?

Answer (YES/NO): NO